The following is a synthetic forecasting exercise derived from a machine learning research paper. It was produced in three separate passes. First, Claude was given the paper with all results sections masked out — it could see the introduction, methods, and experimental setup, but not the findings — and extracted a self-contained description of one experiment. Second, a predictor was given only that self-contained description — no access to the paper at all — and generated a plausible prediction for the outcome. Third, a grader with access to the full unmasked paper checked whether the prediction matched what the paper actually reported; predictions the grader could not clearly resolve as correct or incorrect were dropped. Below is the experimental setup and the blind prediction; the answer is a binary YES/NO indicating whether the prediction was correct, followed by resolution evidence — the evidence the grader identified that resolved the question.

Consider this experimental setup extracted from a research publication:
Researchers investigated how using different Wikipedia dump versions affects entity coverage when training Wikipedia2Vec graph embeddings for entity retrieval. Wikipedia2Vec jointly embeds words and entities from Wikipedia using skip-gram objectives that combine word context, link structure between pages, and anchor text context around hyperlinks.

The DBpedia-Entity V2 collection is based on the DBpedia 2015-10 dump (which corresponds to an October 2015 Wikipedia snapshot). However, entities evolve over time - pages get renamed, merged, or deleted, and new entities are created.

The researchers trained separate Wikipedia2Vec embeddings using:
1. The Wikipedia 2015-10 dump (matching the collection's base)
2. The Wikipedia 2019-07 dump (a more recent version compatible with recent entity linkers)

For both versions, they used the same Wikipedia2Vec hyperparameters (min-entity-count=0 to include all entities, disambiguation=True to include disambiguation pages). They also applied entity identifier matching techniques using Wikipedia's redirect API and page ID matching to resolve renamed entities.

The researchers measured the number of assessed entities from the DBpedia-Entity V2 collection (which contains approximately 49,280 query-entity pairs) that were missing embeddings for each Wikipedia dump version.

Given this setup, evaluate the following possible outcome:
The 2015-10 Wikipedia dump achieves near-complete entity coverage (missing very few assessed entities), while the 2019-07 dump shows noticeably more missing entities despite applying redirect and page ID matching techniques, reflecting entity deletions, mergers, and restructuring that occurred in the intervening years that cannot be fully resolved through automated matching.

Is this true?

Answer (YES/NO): NO